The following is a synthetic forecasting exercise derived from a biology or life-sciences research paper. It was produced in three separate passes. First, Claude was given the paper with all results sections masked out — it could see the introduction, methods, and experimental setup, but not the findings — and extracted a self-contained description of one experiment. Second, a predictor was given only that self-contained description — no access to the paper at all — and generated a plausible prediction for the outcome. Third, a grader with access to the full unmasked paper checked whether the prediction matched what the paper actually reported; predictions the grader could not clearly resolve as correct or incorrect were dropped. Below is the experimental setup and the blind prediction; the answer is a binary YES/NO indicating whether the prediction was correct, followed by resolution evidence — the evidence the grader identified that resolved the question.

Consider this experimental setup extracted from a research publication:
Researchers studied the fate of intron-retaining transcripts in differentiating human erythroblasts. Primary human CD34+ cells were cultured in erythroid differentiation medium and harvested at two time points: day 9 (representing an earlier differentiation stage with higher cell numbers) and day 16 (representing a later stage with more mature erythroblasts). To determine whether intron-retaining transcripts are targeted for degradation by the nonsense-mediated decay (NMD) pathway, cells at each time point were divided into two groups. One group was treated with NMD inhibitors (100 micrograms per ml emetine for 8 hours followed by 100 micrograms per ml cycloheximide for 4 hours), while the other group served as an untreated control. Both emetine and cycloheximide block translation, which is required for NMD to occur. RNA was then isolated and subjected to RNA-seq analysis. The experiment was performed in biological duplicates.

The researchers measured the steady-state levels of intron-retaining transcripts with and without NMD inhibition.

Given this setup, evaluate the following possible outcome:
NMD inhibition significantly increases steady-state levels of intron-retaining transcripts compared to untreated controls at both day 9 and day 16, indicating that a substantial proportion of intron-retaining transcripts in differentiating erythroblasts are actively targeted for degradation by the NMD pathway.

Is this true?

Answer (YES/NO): YES